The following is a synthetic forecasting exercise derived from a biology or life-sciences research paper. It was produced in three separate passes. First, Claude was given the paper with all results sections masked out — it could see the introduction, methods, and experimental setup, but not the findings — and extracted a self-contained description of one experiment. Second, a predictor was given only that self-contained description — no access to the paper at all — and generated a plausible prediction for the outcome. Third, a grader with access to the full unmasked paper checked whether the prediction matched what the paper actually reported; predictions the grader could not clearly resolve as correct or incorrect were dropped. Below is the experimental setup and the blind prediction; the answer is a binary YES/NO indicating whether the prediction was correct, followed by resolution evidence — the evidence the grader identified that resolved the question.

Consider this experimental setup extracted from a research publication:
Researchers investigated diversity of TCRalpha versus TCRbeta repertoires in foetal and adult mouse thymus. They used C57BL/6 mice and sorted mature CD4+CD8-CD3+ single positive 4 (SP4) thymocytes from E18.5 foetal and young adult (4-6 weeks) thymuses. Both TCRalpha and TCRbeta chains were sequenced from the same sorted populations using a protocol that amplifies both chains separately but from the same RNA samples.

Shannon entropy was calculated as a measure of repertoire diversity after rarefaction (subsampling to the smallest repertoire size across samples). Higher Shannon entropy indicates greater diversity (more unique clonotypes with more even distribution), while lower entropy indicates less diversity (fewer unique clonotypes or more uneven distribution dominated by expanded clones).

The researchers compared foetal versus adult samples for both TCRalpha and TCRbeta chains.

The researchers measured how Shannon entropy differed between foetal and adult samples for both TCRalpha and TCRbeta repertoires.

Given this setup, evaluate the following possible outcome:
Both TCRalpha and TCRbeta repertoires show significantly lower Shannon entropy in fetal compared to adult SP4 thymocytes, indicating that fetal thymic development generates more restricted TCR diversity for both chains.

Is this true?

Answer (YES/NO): NO